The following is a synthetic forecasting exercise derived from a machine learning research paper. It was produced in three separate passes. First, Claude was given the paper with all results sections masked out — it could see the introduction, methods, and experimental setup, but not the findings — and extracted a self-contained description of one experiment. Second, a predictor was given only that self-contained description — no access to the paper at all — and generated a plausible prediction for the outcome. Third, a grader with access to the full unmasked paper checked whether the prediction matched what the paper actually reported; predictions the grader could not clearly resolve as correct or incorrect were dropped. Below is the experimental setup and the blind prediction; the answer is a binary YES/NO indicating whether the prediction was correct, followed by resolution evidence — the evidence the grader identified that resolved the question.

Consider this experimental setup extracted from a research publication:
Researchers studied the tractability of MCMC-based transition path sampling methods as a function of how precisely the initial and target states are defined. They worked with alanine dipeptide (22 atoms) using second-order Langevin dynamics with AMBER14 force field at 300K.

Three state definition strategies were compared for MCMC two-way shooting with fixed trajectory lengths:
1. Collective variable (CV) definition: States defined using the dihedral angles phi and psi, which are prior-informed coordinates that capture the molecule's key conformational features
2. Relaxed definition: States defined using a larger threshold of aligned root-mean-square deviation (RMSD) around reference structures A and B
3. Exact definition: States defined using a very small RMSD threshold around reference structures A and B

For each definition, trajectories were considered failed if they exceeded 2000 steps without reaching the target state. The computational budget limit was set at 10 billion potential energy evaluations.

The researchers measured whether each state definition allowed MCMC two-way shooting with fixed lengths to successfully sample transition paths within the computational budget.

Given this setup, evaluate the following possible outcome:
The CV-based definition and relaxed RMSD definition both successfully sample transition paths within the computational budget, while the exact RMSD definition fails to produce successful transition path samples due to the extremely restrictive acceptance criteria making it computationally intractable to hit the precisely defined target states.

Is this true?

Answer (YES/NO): NO